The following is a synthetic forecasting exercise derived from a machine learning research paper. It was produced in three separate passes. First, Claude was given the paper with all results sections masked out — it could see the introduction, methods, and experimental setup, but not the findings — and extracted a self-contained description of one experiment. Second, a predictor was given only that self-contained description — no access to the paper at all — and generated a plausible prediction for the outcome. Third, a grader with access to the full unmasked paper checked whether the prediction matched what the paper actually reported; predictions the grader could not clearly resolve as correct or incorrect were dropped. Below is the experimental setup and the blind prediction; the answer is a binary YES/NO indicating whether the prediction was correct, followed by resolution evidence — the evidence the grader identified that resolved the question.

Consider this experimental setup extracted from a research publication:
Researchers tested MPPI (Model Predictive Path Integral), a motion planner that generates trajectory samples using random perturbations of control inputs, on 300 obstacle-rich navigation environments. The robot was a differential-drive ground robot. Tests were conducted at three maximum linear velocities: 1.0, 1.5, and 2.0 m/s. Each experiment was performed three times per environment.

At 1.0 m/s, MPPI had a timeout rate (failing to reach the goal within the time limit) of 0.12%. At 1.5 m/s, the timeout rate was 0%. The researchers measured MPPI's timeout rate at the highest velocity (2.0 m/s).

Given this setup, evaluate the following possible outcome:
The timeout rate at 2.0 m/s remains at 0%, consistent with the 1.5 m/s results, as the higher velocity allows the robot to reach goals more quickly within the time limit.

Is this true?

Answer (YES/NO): YES